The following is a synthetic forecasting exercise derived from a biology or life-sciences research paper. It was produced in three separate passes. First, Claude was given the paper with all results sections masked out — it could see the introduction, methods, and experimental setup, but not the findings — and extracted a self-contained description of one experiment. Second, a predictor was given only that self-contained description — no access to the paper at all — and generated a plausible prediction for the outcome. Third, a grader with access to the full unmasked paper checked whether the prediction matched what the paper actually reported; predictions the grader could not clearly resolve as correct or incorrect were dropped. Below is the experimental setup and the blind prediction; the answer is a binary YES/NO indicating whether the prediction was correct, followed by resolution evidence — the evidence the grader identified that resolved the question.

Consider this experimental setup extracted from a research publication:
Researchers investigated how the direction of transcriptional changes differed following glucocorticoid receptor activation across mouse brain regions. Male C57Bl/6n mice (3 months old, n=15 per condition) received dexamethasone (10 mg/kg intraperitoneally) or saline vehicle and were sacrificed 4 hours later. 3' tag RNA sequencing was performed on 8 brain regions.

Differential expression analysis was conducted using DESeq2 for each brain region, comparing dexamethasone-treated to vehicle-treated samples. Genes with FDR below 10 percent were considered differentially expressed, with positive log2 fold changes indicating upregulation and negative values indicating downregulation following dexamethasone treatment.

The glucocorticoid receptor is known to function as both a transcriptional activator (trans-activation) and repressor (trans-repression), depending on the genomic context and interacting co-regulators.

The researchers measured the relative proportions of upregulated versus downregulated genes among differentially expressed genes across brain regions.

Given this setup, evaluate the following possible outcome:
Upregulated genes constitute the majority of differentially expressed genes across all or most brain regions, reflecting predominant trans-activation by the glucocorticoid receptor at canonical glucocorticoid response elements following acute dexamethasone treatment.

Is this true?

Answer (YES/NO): YES